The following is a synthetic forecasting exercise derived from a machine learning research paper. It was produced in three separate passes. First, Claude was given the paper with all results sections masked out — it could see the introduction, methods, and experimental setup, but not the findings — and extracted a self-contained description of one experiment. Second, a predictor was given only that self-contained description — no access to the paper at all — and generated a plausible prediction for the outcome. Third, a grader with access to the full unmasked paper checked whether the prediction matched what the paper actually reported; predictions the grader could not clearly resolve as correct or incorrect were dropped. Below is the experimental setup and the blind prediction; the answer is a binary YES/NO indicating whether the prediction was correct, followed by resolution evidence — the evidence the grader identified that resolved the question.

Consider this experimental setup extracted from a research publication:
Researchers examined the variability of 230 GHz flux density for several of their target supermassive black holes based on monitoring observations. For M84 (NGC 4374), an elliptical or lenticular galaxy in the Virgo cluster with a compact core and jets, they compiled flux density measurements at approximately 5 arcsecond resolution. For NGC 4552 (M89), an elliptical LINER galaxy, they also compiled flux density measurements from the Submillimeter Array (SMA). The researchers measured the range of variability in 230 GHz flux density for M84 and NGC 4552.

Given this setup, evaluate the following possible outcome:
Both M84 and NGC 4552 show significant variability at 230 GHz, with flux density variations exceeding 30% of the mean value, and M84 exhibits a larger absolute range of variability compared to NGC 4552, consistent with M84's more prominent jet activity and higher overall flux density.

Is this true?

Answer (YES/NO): YES